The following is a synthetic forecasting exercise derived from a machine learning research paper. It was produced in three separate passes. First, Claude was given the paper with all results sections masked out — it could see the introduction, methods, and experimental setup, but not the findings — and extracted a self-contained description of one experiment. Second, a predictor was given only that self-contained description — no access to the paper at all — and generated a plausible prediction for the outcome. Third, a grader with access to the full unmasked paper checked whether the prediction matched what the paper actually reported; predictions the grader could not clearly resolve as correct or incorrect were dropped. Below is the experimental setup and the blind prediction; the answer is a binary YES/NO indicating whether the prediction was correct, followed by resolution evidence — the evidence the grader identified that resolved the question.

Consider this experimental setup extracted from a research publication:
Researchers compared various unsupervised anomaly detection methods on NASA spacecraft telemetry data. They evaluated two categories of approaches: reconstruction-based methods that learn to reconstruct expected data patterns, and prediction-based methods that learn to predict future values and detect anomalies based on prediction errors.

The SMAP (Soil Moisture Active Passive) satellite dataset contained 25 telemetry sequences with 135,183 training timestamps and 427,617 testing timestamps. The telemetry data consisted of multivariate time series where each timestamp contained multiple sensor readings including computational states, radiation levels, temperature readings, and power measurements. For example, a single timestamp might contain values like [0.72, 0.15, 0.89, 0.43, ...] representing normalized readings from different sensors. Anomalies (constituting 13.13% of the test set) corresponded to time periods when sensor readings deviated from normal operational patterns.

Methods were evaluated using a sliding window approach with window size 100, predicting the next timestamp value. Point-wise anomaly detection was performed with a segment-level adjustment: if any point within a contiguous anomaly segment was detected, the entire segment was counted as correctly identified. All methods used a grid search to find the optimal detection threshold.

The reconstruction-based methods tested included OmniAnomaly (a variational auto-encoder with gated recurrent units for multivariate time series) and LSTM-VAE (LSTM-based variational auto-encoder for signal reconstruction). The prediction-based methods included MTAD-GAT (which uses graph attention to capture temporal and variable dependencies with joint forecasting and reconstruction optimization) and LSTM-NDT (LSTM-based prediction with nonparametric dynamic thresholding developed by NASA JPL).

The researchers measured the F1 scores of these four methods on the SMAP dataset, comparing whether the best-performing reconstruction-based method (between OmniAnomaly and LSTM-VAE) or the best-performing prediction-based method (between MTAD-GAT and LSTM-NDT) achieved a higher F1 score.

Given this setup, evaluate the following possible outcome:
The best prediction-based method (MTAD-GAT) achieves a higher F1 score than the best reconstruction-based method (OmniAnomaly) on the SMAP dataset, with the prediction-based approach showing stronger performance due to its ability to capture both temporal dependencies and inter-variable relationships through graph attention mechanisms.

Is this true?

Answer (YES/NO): YES